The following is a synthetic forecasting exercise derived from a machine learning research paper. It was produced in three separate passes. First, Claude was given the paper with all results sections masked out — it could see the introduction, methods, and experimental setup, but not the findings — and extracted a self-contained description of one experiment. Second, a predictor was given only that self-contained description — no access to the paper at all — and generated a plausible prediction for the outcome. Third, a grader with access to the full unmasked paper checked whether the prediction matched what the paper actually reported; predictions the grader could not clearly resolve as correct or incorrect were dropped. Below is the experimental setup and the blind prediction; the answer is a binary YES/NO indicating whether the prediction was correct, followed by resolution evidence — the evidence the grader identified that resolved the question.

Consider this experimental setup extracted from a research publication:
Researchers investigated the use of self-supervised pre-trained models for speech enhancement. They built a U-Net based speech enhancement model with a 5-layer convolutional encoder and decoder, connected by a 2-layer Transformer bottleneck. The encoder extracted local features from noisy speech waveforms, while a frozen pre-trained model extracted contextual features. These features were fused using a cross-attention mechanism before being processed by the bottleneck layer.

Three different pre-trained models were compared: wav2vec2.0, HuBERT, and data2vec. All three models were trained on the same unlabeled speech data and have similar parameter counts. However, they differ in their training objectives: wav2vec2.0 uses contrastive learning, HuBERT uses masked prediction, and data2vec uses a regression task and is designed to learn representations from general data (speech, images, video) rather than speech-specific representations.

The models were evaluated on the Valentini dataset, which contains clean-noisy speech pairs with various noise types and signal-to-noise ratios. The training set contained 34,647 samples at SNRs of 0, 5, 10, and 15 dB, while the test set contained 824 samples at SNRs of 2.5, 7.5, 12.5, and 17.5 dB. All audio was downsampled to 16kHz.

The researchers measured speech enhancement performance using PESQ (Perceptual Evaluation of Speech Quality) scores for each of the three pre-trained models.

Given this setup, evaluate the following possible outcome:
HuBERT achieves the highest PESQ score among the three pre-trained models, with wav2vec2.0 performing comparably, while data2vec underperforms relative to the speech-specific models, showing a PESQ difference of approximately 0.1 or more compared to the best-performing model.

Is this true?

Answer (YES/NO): NO